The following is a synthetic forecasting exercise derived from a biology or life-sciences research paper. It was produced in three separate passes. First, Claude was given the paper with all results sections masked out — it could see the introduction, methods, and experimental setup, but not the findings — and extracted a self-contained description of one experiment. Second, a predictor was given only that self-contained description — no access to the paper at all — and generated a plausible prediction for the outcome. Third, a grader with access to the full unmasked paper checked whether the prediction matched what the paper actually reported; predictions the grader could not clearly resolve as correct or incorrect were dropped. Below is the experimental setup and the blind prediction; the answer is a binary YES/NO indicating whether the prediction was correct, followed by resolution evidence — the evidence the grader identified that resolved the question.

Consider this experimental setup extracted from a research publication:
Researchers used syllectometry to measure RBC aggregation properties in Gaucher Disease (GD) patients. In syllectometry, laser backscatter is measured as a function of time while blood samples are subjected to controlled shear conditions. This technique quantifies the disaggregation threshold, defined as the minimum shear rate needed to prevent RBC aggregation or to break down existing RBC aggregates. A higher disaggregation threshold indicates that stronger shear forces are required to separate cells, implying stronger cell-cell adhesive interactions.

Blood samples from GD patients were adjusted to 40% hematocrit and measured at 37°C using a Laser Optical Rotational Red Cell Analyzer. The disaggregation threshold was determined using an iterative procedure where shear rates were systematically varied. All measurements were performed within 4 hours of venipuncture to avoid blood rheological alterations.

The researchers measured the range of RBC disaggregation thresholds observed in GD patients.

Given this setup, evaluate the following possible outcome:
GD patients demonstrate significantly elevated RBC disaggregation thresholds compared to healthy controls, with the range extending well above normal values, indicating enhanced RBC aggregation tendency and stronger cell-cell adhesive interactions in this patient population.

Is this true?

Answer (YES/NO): YES